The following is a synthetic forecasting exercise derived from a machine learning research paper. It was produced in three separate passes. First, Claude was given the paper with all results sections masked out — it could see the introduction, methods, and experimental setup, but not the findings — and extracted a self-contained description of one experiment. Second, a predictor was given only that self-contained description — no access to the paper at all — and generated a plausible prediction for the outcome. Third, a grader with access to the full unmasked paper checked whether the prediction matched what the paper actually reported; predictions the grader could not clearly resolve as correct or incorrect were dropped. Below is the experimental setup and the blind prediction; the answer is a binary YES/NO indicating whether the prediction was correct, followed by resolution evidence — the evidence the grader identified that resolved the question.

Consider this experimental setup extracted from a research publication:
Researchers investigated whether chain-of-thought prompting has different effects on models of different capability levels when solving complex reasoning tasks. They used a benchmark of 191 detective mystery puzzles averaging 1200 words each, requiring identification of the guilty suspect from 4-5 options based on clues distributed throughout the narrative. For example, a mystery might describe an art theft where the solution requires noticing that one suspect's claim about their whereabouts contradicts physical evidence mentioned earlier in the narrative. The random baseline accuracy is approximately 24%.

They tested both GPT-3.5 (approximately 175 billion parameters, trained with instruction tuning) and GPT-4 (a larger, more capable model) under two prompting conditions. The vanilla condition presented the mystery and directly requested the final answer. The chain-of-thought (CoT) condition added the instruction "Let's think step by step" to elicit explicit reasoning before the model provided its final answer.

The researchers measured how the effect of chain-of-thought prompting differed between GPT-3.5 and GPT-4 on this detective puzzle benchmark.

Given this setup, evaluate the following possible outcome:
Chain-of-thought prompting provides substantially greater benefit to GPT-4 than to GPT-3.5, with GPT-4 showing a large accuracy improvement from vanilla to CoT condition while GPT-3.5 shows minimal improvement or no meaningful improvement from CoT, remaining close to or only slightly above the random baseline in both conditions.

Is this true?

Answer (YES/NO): YES